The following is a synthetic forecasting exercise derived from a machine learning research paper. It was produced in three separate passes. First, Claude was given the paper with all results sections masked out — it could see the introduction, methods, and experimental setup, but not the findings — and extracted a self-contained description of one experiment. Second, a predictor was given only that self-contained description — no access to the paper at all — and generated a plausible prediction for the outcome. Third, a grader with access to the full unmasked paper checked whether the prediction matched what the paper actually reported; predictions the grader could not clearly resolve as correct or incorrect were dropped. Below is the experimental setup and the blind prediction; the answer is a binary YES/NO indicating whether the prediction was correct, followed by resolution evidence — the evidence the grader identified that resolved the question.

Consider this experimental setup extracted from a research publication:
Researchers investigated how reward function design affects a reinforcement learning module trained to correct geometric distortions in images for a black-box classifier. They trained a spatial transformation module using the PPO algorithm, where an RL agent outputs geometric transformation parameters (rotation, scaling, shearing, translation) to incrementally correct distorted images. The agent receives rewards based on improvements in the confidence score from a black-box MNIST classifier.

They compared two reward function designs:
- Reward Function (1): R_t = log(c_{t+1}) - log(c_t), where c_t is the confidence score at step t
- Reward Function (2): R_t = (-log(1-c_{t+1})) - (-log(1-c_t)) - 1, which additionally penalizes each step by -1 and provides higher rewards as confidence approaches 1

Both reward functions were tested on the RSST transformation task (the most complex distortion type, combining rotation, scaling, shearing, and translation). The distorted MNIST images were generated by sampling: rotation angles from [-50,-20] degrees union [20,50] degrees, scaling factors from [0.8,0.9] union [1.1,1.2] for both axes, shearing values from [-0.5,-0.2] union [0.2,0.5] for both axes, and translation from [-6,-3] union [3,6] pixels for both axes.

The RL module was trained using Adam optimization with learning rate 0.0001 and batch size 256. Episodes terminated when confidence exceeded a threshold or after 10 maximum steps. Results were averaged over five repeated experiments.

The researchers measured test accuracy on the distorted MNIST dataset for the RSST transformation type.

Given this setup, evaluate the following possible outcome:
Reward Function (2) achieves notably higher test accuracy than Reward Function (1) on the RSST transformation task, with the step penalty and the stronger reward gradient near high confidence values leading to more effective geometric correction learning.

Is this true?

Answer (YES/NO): YES